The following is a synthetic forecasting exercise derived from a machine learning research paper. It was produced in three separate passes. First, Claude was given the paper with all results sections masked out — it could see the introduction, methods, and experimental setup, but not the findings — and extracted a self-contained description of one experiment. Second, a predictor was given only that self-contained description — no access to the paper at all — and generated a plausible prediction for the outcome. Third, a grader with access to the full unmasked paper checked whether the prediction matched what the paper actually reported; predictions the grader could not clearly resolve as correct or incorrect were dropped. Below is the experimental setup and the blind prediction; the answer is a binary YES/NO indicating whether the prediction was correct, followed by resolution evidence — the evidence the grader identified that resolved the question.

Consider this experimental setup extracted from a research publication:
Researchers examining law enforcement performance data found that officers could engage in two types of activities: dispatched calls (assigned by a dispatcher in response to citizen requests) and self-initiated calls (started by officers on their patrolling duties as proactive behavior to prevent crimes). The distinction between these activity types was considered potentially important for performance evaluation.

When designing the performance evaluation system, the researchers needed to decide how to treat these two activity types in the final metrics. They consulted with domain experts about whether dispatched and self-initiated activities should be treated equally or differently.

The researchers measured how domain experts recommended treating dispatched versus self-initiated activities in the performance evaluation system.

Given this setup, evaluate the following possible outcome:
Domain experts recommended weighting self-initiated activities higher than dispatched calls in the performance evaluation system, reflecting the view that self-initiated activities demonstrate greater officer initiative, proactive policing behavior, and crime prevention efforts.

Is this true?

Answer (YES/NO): NO